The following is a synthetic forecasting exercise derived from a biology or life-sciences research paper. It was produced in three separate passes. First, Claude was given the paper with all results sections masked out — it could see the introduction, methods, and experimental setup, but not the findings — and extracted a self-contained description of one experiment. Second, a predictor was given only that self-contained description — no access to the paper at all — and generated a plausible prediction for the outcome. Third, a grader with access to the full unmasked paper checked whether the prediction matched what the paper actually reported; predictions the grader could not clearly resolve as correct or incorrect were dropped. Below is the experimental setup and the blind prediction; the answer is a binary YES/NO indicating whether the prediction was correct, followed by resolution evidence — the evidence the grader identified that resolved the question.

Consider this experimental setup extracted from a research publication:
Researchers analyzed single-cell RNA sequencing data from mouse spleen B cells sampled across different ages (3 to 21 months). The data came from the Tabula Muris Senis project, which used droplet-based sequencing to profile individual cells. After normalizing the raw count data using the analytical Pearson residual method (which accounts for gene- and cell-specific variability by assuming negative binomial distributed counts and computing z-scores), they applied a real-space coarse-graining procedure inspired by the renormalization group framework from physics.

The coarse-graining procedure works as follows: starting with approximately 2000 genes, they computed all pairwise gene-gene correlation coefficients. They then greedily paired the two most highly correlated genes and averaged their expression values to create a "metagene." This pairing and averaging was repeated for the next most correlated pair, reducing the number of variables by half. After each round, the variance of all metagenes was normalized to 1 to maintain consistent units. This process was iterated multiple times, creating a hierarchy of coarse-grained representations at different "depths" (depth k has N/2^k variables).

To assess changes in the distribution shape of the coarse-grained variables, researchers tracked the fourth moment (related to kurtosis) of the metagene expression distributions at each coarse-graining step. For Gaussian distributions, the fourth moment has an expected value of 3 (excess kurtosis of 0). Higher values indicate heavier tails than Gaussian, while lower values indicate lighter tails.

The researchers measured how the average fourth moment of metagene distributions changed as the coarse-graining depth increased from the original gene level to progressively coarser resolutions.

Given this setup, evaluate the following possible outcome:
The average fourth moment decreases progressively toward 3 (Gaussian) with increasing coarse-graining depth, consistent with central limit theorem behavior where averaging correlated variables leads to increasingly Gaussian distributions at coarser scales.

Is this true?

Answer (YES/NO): NO